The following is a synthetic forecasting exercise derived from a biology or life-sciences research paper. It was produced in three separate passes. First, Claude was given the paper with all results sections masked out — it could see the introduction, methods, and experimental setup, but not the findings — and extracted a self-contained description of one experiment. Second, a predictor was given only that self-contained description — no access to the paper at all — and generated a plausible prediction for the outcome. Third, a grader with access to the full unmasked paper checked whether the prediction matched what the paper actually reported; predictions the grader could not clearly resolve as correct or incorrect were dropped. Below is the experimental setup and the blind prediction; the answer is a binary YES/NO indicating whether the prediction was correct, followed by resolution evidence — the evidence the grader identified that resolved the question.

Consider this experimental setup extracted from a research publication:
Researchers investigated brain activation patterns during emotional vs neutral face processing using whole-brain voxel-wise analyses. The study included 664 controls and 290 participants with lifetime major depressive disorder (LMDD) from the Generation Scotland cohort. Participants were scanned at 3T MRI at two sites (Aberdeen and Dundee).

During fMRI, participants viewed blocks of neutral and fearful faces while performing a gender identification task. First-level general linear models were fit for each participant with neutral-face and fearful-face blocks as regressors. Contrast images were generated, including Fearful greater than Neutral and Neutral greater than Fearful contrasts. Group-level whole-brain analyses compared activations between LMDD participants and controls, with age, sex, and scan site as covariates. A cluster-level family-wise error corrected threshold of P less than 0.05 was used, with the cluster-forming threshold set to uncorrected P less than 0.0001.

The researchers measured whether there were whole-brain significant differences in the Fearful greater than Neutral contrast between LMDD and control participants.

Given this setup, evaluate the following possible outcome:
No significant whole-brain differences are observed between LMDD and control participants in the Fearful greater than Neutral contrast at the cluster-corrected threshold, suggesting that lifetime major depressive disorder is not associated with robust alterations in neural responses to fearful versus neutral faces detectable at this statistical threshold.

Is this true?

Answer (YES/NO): YES